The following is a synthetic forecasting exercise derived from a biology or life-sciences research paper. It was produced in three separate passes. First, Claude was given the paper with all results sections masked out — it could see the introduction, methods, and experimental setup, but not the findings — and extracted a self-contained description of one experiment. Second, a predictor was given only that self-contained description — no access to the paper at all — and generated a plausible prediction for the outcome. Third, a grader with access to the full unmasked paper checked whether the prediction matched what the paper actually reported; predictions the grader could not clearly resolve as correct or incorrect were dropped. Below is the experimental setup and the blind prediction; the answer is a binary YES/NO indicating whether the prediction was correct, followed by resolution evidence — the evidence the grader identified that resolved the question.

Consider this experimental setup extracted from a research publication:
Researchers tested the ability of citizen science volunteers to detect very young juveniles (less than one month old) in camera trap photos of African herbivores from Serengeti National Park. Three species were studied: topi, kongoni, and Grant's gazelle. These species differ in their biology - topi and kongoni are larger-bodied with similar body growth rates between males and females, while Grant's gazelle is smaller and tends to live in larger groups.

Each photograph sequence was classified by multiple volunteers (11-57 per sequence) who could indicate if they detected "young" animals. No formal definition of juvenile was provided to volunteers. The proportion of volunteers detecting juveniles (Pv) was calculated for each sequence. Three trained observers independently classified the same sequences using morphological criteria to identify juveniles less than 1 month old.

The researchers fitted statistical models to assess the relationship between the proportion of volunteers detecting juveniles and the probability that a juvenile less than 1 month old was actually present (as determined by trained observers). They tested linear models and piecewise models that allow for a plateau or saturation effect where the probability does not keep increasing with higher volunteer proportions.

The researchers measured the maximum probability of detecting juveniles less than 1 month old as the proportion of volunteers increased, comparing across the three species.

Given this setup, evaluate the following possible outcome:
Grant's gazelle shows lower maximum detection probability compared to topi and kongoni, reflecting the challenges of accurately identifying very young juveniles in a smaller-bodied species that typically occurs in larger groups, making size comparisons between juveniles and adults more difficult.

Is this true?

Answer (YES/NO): YES